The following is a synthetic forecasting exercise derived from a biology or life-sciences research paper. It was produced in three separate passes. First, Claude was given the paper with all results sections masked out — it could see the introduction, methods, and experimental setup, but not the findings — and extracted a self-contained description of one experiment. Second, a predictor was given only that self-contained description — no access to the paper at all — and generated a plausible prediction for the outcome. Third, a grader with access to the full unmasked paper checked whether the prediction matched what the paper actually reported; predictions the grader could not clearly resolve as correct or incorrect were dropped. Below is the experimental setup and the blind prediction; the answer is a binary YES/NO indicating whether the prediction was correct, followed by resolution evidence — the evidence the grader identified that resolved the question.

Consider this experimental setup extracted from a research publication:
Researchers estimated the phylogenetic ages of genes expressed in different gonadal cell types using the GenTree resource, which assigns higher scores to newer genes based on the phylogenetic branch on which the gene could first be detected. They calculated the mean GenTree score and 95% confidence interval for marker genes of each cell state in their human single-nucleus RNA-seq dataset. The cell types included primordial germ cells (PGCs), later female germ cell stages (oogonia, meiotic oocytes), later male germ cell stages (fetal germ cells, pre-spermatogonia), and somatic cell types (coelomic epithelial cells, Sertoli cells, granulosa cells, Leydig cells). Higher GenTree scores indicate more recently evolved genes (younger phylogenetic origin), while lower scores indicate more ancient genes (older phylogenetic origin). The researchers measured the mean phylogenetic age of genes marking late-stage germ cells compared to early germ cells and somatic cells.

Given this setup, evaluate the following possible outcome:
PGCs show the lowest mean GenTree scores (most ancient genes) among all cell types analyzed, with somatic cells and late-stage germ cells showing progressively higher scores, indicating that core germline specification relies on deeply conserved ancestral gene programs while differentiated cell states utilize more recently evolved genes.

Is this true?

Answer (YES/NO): NO